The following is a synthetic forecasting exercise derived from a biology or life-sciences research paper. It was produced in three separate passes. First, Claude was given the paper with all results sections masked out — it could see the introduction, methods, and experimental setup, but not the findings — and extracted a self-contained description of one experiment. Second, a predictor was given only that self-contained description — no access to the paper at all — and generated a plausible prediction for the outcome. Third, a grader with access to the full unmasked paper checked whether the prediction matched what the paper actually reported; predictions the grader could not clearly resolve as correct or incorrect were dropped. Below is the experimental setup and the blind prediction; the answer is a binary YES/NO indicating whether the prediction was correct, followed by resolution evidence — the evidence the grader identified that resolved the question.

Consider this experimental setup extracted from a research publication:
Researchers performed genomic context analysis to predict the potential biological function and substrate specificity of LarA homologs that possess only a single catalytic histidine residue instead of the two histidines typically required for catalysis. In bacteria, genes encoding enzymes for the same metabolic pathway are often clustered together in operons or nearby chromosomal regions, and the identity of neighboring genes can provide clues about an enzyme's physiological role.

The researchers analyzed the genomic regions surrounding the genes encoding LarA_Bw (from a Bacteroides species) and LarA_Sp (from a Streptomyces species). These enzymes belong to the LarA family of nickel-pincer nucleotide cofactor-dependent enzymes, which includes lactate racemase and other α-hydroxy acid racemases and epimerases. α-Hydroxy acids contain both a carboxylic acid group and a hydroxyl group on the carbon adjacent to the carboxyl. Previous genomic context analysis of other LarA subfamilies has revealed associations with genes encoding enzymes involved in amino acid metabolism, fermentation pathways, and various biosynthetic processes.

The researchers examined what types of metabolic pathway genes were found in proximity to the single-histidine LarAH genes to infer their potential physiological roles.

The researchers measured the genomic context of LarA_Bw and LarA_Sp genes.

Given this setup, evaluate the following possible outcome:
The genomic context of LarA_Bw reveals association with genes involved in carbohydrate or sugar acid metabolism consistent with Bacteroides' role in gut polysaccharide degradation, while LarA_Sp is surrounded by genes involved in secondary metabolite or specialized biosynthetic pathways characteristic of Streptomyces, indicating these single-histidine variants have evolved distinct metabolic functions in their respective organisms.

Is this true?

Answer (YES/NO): NO